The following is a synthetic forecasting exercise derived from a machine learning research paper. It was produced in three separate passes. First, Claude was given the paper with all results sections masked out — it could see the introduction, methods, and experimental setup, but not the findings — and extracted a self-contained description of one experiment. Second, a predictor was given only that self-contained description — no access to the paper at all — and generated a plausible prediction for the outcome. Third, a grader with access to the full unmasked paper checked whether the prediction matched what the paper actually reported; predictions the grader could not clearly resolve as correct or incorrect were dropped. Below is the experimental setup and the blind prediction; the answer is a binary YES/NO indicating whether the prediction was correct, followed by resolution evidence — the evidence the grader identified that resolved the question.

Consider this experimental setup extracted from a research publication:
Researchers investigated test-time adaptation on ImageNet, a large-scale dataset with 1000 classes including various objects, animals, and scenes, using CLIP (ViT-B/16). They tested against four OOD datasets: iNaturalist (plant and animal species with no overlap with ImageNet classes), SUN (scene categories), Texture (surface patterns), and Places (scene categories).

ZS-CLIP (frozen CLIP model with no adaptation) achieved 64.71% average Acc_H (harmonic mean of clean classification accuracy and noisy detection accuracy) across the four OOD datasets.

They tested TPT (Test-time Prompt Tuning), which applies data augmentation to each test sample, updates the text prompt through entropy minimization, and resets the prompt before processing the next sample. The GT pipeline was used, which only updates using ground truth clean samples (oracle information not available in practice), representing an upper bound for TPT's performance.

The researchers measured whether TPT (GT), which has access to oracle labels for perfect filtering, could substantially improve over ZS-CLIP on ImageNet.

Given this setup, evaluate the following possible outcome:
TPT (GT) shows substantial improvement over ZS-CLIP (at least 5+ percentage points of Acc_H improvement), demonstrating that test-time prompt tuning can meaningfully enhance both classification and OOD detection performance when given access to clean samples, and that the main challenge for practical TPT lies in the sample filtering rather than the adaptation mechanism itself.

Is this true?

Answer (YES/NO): YES